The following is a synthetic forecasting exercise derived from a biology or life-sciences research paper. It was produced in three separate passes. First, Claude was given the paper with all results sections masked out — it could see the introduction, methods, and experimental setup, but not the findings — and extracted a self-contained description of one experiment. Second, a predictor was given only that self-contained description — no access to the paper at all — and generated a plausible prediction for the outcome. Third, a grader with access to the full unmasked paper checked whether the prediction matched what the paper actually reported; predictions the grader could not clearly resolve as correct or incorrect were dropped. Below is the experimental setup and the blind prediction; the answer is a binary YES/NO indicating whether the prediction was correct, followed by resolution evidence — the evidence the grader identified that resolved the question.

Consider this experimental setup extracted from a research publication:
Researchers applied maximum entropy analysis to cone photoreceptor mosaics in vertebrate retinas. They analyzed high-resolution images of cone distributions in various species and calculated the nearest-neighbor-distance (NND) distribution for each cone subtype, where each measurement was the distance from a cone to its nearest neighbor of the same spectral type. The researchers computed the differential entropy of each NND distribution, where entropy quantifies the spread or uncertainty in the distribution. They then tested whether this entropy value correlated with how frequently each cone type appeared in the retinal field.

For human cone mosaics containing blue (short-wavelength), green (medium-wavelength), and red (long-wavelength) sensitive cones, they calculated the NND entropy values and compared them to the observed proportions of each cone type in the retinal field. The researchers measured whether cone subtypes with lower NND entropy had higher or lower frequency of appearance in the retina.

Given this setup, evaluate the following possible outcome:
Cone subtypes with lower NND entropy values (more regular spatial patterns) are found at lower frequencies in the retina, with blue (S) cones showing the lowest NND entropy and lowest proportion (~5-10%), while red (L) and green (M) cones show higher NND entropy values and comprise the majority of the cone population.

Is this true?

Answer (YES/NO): NO